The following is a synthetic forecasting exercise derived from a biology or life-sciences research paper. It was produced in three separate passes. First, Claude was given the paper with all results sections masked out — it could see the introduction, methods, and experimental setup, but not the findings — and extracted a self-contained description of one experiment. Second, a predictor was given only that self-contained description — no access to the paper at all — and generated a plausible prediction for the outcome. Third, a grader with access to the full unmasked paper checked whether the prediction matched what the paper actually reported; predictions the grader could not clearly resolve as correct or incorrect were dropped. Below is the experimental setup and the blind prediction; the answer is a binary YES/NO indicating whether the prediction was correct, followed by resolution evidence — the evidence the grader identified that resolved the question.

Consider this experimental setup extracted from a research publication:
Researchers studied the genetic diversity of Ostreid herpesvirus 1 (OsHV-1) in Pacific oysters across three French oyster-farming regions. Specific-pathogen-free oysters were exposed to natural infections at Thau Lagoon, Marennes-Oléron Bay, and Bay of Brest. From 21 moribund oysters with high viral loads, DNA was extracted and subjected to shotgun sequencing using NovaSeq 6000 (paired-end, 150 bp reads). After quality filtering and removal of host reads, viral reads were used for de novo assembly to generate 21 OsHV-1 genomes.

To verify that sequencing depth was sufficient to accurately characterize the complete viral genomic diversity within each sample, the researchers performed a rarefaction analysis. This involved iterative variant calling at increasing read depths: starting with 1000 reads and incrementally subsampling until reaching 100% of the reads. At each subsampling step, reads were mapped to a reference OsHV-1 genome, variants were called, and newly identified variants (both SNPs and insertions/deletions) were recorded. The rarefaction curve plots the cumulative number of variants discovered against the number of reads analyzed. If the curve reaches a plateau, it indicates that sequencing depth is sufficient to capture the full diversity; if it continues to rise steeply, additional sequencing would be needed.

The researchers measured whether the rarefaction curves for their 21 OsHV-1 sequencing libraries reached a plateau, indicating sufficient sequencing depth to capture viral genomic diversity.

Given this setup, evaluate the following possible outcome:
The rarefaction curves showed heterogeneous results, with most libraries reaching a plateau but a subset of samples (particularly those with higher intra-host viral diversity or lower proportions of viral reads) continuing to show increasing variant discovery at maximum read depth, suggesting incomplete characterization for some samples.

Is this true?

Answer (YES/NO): NO